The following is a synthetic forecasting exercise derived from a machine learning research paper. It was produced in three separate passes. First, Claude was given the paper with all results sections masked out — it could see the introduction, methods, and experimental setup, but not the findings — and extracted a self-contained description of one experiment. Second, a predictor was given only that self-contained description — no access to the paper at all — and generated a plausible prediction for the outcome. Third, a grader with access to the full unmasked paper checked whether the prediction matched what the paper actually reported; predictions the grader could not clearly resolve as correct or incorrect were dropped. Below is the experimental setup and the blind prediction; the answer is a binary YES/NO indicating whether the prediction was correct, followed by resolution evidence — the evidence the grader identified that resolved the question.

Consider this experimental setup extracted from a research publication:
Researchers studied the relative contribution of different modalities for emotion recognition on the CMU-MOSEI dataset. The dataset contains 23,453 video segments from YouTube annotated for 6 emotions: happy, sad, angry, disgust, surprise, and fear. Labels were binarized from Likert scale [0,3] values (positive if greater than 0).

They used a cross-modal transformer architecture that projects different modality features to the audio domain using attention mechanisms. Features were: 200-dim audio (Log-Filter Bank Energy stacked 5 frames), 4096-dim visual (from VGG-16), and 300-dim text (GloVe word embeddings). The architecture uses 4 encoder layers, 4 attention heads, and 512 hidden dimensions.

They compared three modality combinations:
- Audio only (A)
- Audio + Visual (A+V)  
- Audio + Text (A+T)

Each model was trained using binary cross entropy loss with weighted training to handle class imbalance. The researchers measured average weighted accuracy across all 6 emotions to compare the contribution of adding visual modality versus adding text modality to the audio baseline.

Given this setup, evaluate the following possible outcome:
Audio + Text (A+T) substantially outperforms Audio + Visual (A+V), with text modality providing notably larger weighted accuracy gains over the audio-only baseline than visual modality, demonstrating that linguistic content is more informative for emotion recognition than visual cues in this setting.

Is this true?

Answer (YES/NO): YES